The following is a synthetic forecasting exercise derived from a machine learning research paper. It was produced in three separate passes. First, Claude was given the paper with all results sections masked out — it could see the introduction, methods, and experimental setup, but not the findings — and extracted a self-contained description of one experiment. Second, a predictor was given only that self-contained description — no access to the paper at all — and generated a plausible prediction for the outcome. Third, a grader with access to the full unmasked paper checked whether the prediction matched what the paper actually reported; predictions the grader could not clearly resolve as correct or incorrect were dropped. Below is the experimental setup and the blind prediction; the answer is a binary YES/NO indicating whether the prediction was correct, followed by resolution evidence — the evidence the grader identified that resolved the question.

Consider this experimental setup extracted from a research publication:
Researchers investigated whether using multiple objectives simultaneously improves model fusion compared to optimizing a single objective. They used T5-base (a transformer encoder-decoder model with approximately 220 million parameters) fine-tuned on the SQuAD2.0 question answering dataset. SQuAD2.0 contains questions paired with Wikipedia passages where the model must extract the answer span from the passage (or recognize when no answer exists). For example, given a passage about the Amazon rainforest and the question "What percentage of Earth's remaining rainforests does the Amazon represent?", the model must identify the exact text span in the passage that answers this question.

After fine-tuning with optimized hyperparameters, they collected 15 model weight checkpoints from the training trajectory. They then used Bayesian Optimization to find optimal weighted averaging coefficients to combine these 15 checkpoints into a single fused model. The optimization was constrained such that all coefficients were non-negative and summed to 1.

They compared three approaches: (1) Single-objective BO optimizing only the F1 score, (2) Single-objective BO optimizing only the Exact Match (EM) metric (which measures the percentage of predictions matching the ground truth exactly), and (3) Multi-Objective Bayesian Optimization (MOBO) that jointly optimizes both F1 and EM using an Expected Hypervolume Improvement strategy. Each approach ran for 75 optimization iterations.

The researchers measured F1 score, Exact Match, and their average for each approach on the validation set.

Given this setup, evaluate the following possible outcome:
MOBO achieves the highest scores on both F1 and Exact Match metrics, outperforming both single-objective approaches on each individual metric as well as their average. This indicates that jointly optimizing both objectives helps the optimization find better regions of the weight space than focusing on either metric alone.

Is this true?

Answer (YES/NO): NO